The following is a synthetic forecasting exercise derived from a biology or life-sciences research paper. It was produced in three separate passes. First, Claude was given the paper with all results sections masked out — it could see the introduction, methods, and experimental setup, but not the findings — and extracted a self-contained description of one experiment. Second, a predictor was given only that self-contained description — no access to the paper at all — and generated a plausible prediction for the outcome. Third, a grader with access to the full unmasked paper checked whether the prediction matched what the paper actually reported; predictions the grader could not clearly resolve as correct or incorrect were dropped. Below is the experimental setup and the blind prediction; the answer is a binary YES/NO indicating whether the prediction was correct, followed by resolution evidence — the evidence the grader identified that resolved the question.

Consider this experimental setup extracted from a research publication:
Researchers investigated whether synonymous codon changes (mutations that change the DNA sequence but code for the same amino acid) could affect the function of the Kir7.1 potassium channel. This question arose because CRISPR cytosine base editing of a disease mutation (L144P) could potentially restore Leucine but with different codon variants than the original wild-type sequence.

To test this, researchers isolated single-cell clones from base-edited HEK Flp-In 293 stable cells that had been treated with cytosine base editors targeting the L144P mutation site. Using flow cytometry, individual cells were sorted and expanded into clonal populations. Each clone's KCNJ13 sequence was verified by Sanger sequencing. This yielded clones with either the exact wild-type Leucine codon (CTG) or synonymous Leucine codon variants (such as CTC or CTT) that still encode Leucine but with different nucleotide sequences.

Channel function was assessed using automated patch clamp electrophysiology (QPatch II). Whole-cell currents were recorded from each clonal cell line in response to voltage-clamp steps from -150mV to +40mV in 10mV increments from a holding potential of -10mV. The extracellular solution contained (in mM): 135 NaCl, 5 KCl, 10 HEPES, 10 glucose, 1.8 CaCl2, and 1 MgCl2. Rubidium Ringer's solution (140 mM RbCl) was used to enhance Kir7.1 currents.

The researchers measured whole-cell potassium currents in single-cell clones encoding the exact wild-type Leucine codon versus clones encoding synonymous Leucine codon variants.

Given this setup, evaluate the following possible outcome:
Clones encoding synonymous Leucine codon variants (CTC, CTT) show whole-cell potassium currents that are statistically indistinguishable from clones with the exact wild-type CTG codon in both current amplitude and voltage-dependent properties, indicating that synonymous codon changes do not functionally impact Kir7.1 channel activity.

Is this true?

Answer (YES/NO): NO